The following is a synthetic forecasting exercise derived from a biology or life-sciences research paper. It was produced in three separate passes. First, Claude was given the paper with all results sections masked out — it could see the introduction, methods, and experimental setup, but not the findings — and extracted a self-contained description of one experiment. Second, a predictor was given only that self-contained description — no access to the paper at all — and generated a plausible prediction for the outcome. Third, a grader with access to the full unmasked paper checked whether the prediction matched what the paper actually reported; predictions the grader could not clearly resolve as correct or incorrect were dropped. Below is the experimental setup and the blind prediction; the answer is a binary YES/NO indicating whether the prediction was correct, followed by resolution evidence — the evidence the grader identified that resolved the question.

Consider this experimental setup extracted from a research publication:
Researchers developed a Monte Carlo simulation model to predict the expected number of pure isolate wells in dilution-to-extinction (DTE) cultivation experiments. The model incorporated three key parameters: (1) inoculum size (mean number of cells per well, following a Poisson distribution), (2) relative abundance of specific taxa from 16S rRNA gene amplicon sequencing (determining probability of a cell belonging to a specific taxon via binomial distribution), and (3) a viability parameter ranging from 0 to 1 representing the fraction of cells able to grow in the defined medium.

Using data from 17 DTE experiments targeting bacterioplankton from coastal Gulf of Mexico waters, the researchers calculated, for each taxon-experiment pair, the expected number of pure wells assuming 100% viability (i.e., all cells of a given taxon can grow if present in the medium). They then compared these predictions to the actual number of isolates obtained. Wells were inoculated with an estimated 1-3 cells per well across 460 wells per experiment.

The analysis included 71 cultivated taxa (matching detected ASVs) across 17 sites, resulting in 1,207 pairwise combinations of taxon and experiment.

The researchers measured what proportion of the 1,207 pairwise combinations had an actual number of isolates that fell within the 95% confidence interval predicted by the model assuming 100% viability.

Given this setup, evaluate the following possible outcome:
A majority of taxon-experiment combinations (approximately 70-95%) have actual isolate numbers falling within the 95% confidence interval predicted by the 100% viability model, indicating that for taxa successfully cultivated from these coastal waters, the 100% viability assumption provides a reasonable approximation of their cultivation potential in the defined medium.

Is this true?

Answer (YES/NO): NO